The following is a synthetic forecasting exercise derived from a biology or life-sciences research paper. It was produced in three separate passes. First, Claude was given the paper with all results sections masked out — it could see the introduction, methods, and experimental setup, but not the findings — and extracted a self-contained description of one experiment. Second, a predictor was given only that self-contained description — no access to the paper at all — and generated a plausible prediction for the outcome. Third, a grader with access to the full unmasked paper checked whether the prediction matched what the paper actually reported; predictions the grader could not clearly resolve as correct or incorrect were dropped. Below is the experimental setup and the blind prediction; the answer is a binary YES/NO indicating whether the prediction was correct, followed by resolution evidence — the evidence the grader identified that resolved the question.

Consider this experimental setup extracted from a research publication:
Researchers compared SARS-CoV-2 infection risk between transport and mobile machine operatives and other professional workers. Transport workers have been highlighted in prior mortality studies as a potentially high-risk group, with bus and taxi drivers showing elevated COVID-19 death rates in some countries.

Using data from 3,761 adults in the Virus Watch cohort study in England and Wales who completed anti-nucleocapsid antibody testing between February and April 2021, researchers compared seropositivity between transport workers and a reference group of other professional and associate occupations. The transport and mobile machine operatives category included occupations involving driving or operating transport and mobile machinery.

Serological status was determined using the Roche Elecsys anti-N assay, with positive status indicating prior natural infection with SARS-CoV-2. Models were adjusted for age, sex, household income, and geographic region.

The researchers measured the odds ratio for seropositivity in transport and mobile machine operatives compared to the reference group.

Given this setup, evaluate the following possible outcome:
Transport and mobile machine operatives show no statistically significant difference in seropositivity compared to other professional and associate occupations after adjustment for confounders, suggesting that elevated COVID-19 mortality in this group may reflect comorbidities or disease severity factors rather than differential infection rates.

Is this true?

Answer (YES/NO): NO